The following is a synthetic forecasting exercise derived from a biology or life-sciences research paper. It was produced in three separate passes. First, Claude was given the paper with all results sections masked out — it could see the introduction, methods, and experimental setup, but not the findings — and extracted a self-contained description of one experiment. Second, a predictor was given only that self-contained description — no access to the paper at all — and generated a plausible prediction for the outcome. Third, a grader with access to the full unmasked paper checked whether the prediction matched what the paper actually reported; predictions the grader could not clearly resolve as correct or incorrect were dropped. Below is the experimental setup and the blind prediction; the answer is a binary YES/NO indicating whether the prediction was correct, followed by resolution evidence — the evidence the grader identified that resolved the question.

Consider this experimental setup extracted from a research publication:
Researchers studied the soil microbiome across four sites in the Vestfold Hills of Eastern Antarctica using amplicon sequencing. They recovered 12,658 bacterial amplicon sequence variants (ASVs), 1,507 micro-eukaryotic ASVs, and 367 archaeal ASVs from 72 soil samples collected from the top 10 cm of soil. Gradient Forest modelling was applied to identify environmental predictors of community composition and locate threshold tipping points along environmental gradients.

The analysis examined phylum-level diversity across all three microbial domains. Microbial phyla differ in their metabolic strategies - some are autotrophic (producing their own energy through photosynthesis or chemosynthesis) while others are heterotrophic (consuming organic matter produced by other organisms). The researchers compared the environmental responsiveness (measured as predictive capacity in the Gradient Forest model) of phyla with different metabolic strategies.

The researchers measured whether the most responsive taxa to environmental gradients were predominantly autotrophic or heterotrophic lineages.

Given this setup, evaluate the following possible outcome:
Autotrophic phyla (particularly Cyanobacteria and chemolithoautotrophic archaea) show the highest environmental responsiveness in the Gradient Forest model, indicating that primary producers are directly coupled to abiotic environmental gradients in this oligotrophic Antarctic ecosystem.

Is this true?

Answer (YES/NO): NO